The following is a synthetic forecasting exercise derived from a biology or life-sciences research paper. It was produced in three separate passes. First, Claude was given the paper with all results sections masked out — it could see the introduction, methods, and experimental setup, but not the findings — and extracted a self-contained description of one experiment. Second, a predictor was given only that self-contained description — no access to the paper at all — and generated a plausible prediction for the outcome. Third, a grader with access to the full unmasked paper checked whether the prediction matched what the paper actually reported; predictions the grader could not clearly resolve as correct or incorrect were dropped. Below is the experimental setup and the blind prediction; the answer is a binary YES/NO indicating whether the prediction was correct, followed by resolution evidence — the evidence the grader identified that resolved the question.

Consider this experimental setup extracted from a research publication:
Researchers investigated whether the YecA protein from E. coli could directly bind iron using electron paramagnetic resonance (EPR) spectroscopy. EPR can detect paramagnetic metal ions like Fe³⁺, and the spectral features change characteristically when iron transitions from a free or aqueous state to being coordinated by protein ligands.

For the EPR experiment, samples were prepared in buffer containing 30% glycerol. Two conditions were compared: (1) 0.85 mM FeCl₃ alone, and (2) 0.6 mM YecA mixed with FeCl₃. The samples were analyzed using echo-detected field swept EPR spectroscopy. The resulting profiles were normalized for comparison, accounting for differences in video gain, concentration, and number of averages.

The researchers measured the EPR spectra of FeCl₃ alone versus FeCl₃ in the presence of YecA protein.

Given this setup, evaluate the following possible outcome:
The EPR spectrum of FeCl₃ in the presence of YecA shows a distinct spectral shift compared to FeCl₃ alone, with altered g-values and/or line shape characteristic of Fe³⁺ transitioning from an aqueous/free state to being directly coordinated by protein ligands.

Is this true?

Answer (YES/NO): YES